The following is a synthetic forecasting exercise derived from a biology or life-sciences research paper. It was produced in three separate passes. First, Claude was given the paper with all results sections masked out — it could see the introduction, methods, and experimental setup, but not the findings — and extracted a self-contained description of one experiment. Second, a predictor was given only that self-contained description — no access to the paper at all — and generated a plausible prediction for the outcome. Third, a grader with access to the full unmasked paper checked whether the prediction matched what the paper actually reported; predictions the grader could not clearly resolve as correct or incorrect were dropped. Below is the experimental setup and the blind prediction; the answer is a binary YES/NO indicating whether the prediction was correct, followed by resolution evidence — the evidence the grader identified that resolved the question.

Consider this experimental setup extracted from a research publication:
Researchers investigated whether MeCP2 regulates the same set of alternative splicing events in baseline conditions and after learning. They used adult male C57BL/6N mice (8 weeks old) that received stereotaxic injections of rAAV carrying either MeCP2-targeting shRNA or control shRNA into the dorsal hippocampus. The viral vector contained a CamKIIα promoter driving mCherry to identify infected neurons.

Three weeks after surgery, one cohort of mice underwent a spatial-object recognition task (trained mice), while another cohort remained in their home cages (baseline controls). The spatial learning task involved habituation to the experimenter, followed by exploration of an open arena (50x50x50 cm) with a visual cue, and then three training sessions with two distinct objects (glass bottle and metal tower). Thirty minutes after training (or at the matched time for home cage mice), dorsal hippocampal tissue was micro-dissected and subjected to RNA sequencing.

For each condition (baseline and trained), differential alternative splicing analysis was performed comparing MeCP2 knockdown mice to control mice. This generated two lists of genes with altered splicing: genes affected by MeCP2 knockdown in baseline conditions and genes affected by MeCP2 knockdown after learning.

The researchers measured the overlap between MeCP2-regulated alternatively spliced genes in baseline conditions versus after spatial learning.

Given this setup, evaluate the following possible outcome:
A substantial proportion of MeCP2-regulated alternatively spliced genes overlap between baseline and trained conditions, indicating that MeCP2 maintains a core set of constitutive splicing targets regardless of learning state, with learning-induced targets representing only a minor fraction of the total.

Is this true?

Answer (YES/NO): NO